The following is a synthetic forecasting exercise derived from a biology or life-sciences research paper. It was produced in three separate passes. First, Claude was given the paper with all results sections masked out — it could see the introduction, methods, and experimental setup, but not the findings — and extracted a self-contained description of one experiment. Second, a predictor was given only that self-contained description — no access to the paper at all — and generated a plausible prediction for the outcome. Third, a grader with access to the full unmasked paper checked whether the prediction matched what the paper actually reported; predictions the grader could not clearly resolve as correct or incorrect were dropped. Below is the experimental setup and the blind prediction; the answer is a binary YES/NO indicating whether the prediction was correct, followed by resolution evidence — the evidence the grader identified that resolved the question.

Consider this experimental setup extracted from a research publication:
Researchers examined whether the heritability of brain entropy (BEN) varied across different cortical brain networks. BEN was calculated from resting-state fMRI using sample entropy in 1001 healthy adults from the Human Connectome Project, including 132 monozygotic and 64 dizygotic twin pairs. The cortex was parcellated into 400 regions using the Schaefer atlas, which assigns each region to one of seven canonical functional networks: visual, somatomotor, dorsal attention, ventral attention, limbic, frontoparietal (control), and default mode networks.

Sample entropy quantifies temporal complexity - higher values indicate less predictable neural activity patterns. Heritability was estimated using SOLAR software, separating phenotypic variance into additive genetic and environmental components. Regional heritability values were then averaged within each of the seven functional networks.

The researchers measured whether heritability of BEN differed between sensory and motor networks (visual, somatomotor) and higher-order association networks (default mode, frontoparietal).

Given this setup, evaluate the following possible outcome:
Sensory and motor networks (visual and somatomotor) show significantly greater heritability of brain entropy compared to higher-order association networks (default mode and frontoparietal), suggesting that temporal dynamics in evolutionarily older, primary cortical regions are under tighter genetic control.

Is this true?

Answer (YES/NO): NO